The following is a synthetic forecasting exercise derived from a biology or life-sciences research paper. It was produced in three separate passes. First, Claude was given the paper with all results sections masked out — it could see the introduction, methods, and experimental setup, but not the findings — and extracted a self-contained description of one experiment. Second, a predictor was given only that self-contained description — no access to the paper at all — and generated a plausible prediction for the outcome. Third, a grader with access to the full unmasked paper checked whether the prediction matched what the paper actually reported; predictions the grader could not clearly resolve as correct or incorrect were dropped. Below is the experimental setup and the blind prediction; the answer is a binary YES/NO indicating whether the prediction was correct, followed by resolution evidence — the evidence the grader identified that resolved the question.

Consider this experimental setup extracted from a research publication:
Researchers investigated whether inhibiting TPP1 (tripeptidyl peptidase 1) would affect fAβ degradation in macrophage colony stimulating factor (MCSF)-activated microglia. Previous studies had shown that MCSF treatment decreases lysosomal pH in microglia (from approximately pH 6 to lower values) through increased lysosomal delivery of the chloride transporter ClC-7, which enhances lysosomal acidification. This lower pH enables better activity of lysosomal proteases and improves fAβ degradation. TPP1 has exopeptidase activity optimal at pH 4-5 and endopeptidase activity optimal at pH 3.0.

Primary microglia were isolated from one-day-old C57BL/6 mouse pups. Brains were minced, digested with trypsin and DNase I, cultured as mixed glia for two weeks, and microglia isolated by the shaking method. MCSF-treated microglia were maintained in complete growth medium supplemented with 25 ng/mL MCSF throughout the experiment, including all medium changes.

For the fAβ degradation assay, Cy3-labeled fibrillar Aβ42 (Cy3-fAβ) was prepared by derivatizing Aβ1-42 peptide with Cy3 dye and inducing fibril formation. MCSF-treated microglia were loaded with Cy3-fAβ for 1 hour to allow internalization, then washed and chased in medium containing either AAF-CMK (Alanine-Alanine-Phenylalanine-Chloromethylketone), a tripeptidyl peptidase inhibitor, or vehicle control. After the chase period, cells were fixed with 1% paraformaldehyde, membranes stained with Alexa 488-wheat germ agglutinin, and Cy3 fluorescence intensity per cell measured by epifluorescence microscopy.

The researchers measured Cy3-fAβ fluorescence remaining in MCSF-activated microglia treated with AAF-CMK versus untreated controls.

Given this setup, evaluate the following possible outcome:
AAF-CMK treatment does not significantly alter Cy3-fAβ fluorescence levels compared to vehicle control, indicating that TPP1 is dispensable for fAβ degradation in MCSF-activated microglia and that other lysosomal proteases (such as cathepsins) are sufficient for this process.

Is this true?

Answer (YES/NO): NO